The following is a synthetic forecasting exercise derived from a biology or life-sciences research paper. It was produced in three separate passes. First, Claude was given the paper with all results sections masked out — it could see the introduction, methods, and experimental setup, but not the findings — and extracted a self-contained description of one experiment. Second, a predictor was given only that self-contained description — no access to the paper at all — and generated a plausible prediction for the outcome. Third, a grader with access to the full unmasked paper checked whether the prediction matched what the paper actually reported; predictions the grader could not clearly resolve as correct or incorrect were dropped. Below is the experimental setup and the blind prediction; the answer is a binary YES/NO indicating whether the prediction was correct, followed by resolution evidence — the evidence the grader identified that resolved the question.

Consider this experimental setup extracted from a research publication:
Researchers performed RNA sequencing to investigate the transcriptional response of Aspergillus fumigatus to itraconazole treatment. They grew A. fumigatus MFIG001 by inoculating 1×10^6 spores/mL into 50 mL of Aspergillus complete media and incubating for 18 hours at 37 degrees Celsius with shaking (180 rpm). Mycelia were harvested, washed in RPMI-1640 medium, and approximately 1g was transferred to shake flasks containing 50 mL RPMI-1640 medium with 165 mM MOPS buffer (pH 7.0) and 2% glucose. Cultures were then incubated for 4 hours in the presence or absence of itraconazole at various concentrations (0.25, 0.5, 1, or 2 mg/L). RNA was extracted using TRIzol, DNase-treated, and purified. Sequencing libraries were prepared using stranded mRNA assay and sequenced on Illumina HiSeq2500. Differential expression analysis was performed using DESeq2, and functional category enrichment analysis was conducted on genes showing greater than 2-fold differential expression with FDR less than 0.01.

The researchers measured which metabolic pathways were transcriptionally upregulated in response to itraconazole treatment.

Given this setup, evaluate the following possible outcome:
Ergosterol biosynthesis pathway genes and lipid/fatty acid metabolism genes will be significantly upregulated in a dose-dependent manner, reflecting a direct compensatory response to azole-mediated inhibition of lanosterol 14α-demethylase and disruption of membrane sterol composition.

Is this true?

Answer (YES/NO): NO